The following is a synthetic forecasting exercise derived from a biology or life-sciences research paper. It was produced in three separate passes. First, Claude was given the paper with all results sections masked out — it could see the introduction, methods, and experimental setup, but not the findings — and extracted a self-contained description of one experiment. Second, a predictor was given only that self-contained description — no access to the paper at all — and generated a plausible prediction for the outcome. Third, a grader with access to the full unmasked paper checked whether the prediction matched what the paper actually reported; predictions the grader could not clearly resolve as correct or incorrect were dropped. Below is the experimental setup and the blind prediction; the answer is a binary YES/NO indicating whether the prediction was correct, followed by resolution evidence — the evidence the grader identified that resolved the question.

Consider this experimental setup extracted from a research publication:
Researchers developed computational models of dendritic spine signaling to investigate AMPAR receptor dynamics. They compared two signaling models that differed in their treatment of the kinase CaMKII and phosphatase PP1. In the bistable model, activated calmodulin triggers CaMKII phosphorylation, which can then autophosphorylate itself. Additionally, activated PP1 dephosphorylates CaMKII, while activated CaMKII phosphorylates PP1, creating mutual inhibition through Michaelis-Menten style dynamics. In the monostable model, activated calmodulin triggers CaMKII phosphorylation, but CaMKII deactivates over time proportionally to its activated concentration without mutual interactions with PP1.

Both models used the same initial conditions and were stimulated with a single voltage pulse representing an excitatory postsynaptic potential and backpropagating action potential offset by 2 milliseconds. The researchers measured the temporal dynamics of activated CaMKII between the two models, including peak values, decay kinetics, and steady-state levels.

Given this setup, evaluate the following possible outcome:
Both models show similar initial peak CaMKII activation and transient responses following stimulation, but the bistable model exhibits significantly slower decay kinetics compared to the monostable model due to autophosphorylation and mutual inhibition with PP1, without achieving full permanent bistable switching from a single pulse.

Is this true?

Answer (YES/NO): NO